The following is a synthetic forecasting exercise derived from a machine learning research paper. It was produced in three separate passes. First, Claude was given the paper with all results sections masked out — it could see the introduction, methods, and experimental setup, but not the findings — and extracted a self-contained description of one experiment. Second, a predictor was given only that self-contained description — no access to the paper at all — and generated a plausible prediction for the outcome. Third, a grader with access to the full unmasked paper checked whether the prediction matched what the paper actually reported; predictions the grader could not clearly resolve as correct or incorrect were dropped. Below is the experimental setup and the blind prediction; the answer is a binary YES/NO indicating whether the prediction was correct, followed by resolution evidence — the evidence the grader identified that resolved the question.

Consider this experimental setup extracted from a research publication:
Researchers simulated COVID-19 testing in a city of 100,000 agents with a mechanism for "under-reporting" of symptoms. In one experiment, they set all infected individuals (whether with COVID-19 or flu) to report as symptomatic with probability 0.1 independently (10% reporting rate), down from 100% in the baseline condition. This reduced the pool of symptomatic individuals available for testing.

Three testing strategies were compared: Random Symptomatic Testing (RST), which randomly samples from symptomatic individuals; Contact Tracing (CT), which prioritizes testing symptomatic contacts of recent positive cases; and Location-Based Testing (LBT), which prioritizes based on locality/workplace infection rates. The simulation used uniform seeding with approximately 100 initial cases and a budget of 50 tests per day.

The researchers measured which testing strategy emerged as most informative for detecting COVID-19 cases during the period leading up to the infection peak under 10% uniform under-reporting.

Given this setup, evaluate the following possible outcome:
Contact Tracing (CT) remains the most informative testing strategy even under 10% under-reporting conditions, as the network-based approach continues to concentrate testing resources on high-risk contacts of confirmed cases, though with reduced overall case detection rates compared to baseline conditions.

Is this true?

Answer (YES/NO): YES